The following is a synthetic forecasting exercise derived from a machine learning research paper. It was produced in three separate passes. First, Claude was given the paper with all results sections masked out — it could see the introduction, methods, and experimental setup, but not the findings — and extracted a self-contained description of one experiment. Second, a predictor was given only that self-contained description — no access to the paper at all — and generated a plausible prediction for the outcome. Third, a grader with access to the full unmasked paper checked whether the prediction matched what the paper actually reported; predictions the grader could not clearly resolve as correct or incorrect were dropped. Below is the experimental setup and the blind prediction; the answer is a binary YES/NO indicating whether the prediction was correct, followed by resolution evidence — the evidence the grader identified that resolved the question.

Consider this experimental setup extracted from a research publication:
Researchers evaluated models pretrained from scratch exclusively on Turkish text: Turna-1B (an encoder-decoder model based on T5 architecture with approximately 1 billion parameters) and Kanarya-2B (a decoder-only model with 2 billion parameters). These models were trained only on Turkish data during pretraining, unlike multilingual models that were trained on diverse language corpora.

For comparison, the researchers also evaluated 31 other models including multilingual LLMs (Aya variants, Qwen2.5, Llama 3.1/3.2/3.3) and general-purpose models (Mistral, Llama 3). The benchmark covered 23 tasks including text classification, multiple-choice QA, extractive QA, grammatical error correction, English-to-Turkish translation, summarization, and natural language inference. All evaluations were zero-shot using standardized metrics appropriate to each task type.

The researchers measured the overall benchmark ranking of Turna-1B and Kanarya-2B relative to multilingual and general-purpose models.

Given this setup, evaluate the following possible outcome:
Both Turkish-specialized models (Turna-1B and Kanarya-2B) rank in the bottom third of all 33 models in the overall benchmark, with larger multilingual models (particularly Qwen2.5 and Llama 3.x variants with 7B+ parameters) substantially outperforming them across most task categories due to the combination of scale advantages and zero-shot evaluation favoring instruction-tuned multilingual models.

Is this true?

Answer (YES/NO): YES